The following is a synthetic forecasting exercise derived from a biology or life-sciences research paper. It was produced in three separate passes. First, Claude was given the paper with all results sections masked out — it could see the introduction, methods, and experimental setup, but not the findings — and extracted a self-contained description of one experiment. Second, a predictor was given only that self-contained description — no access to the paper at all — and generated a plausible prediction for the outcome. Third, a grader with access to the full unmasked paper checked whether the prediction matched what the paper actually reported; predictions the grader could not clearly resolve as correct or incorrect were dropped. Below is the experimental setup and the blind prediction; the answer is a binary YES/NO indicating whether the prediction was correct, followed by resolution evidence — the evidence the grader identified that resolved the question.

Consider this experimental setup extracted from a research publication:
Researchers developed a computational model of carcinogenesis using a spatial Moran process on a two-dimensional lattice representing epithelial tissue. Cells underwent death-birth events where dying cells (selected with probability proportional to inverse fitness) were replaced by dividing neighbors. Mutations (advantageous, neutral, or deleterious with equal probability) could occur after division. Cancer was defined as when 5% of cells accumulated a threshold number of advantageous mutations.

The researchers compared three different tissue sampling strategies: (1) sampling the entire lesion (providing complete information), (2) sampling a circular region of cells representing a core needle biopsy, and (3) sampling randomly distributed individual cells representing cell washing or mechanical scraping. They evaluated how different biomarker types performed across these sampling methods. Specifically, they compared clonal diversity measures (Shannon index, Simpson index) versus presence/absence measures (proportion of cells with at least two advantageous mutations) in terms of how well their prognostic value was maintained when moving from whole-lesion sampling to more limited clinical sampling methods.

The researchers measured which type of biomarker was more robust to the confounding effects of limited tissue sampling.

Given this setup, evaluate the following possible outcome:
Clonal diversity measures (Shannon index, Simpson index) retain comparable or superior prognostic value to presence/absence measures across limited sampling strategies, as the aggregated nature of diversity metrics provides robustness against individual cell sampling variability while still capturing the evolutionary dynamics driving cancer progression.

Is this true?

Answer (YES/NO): YES